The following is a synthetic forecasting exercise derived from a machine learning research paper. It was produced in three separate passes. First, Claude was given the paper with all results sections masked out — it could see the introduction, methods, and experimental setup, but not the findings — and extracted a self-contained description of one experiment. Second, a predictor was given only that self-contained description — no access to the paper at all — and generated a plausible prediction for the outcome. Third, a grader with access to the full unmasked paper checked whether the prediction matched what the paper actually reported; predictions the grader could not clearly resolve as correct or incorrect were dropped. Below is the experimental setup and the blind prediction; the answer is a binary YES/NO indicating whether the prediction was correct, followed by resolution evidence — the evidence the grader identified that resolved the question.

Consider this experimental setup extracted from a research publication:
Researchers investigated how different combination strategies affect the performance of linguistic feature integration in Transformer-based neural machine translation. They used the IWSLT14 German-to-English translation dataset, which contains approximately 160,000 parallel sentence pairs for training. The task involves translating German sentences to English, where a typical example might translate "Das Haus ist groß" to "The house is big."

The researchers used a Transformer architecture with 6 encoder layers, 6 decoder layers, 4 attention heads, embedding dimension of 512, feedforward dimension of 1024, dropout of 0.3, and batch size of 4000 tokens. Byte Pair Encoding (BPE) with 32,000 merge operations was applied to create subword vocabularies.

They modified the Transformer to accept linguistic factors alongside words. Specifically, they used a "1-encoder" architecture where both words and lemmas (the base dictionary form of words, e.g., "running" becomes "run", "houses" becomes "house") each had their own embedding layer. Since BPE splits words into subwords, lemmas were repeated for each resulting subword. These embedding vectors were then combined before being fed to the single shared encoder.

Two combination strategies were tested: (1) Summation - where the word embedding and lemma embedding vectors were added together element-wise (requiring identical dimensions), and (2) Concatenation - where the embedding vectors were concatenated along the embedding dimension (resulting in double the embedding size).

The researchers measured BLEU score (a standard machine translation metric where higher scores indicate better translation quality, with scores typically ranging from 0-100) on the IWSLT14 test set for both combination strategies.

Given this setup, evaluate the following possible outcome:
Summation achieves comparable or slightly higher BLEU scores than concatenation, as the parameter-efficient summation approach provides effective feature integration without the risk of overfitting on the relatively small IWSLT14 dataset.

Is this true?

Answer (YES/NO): NO